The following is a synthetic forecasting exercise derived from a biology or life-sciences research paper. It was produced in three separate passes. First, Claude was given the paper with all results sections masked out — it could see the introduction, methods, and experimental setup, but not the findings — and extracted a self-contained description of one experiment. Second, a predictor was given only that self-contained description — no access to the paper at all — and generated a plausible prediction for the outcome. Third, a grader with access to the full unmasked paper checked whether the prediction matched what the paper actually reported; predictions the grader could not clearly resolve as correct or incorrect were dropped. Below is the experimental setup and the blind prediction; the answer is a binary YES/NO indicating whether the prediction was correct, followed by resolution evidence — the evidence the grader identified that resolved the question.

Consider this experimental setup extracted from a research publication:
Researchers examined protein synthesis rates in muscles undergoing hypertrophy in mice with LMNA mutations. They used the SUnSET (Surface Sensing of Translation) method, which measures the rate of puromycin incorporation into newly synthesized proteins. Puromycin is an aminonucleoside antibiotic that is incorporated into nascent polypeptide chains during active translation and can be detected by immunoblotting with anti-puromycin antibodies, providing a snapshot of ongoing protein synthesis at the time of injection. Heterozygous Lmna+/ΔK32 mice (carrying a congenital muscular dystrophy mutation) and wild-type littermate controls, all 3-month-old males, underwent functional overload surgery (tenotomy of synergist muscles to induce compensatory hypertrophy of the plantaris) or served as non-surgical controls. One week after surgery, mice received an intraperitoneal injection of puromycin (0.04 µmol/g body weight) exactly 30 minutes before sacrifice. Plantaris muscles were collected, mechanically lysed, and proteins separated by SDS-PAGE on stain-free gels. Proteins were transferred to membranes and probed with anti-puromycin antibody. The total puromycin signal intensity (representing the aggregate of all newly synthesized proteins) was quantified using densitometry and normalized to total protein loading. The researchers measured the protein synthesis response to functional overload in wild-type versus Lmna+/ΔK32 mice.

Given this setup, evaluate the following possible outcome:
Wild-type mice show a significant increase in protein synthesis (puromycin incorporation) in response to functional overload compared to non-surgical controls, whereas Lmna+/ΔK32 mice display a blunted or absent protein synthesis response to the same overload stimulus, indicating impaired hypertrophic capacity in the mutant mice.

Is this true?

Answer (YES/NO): YES